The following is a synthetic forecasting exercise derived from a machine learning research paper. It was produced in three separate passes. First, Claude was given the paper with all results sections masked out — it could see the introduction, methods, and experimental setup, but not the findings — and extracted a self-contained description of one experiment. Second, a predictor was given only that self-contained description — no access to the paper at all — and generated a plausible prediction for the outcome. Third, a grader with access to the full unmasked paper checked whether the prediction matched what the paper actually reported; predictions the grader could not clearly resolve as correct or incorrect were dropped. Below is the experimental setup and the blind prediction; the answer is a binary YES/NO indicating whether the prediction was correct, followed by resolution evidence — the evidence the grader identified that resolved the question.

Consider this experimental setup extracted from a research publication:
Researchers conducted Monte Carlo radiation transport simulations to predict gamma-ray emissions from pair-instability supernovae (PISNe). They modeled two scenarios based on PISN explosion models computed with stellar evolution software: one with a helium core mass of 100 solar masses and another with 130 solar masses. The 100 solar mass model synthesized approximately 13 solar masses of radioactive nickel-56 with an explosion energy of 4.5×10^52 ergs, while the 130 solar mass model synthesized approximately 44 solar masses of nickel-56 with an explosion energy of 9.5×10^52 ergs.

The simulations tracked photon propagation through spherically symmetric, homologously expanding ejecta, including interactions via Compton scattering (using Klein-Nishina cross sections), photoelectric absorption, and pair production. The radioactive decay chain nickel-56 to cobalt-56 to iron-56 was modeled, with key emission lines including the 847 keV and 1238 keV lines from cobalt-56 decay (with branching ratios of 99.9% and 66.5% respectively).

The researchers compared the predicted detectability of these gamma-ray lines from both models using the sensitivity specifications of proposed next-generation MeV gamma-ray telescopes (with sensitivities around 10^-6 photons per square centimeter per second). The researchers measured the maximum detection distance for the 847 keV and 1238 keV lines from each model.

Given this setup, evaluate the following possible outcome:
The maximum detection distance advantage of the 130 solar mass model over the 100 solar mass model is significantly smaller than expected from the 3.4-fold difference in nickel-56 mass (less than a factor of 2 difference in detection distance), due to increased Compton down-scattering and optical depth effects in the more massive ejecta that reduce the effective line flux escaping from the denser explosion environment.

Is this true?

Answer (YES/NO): NO